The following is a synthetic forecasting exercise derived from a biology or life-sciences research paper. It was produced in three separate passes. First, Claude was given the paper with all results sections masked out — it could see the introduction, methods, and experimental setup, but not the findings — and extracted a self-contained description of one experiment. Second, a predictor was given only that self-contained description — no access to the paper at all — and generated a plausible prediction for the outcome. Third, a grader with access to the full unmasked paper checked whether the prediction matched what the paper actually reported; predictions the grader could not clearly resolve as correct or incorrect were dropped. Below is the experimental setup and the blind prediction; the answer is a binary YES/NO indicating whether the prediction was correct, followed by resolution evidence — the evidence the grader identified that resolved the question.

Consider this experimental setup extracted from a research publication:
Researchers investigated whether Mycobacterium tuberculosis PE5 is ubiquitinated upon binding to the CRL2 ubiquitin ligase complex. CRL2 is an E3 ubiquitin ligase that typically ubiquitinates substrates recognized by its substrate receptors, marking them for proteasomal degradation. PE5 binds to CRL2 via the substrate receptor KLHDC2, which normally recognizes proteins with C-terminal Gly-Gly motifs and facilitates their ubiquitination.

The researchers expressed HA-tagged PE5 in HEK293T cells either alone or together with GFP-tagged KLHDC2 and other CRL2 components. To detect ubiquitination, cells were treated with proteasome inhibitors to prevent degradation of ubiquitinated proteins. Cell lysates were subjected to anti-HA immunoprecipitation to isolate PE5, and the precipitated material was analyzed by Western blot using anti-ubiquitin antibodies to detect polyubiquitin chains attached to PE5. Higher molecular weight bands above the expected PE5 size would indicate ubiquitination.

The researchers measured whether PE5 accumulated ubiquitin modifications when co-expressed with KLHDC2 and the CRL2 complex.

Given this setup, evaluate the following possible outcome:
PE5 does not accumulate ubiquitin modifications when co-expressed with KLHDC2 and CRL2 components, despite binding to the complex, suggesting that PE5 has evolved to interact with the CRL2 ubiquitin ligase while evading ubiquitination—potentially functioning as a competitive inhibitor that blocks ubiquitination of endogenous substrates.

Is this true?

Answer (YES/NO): NO